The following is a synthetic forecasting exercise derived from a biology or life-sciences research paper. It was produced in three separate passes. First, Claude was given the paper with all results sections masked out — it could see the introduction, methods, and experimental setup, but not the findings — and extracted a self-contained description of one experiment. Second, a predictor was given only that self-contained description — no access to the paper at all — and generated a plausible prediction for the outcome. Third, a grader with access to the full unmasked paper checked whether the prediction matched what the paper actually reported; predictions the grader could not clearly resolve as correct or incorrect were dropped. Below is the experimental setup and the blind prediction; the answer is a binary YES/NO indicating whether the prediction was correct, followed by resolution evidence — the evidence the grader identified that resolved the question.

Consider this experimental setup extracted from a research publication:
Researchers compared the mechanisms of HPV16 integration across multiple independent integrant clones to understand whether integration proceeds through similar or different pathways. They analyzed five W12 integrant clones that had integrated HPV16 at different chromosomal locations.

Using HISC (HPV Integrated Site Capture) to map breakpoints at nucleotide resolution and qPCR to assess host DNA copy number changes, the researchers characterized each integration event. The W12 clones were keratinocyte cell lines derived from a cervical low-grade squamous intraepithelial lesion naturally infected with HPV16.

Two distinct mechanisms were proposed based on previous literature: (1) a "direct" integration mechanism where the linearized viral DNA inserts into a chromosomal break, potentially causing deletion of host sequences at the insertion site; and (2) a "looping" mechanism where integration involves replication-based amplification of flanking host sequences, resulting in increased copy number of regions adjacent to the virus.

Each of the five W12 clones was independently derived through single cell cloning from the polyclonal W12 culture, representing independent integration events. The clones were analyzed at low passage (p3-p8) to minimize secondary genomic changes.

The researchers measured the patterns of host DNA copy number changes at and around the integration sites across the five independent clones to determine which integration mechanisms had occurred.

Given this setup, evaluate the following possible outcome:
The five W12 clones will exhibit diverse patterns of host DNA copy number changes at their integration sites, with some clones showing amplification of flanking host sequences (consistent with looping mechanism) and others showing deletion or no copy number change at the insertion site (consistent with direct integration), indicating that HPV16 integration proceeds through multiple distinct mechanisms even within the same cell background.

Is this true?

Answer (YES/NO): YES